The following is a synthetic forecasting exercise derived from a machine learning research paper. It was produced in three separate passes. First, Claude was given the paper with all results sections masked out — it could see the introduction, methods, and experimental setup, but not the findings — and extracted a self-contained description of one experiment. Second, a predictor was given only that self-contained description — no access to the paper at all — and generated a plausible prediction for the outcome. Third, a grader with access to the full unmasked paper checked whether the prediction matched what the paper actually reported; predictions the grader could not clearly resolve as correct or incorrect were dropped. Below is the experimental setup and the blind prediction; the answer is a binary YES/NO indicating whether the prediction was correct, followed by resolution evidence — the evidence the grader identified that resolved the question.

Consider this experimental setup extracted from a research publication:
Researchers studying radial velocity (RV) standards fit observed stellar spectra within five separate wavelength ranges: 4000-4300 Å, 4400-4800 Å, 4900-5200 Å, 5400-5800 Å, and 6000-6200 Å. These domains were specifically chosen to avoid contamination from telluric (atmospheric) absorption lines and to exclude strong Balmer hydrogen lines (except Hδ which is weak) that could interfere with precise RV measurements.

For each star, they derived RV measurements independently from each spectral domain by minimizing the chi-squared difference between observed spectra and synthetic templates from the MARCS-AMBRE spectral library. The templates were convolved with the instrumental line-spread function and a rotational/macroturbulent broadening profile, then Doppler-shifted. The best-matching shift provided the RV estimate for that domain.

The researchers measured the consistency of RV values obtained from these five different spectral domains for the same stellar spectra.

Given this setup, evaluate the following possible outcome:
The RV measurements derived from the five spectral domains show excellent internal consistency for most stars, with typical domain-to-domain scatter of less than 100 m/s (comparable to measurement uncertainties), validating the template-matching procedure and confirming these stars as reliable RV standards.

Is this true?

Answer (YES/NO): NO